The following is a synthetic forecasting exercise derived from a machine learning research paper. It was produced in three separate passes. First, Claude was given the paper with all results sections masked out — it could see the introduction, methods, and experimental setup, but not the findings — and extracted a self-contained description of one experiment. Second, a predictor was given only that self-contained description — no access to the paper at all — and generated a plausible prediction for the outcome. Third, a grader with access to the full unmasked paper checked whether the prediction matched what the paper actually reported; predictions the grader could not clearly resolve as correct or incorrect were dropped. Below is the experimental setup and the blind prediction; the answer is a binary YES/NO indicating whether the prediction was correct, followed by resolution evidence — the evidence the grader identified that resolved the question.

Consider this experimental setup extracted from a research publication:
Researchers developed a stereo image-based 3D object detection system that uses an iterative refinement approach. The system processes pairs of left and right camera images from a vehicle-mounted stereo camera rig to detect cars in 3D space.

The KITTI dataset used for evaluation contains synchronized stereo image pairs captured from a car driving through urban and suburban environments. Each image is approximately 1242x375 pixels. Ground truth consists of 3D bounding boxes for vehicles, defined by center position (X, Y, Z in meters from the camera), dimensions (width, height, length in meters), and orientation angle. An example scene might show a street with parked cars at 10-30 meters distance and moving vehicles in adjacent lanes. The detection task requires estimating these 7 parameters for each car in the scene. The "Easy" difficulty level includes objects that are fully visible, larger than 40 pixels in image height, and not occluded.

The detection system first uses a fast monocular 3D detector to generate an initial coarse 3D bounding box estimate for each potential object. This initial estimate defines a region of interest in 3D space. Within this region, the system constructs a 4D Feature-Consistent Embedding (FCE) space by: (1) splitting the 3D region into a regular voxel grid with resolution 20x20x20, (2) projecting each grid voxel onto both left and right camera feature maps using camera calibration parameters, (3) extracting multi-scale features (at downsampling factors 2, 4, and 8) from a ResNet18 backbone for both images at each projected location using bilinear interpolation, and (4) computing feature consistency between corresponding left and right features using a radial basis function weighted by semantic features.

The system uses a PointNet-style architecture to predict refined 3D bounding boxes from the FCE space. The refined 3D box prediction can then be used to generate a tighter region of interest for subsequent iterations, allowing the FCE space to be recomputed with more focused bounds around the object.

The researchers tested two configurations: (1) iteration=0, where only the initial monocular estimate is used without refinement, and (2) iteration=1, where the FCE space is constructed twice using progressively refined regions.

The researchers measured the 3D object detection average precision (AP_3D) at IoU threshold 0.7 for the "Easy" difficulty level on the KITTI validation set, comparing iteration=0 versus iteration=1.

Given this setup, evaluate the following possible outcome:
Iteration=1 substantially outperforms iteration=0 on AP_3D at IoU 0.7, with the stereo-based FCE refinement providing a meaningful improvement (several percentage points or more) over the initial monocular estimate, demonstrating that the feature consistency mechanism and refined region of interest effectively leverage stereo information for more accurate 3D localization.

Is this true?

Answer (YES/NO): YES